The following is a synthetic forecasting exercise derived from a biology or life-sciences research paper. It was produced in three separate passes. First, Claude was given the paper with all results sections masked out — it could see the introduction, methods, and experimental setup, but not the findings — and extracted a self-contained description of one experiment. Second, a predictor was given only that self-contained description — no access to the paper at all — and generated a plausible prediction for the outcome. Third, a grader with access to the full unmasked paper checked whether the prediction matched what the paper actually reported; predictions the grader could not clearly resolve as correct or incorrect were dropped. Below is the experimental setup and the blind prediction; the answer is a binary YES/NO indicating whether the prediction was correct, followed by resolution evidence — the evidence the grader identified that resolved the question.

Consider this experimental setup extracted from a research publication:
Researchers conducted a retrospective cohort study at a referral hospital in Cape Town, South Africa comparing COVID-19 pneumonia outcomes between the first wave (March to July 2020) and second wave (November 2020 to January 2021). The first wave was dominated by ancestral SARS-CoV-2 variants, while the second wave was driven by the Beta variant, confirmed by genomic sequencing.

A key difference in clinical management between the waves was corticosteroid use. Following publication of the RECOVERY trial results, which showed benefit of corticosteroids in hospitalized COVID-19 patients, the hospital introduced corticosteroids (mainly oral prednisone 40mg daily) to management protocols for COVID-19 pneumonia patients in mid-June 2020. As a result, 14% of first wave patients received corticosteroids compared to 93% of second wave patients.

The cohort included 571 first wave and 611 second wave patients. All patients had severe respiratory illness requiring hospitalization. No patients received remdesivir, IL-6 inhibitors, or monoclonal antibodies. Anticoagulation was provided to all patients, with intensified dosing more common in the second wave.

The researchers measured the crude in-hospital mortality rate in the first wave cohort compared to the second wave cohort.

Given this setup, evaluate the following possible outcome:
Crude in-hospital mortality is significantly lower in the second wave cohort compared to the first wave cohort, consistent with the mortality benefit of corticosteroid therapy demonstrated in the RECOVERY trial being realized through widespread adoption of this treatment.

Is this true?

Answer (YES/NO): NO